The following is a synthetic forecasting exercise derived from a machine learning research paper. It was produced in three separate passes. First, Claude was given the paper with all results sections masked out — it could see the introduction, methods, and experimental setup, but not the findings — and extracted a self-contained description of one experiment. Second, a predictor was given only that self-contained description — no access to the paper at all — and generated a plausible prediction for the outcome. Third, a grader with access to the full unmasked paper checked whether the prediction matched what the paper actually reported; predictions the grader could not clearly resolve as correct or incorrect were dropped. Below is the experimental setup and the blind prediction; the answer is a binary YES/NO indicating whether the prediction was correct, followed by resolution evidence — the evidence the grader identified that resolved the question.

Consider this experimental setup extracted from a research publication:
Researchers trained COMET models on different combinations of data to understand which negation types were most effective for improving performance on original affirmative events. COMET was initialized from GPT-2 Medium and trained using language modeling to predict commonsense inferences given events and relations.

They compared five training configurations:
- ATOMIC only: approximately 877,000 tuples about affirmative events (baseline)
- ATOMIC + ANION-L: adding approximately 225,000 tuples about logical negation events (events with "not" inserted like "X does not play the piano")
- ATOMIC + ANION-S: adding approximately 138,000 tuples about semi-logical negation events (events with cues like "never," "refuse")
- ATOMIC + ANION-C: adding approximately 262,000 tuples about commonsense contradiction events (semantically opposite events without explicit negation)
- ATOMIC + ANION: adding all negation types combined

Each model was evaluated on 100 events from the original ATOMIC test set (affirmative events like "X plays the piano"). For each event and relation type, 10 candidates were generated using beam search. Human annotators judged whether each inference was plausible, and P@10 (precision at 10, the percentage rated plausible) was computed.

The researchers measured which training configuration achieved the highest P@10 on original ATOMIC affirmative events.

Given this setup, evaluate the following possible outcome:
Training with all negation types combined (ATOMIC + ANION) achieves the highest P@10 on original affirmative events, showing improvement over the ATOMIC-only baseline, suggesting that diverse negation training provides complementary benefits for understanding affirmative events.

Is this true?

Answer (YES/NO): NO